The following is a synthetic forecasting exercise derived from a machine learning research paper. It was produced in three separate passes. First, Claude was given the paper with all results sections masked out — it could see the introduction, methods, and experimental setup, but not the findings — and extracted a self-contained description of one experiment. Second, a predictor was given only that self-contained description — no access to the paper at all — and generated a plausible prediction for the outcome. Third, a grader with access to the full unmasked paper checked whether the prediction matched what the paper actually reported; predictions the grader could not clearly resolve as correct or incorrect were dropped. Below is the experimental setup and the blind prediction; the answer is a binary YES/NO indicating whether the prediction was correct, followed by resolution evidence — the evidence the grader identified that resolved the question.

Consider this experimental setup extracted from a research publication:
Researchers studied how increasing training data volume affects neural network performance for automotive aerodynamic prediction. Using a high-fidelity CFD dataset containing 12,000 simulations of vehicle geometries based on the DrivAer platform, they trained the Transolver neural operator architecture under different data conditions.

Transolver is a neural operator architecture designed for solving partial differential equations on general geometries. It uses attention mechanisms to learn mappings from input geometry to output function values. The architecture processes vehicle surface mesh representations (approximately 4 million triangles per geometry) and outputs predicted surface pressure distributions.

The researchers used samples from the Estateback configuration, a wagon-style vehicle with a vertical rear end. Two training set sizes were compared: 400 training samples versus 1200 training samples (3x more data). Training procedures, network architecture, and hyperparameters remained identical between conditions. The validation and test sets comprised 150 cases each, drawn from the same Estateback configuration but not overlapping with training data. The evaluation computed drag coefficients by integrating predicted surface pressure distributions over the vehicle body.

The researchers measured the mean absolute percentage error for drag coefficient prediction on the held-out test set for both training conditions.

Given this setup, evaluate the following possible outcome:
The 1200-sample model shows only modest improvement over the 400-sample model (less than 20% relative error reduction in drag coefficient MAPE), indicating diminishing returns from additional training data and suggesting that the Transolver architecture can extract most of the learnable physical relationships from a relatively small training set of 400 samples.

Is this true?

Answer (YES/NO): YES